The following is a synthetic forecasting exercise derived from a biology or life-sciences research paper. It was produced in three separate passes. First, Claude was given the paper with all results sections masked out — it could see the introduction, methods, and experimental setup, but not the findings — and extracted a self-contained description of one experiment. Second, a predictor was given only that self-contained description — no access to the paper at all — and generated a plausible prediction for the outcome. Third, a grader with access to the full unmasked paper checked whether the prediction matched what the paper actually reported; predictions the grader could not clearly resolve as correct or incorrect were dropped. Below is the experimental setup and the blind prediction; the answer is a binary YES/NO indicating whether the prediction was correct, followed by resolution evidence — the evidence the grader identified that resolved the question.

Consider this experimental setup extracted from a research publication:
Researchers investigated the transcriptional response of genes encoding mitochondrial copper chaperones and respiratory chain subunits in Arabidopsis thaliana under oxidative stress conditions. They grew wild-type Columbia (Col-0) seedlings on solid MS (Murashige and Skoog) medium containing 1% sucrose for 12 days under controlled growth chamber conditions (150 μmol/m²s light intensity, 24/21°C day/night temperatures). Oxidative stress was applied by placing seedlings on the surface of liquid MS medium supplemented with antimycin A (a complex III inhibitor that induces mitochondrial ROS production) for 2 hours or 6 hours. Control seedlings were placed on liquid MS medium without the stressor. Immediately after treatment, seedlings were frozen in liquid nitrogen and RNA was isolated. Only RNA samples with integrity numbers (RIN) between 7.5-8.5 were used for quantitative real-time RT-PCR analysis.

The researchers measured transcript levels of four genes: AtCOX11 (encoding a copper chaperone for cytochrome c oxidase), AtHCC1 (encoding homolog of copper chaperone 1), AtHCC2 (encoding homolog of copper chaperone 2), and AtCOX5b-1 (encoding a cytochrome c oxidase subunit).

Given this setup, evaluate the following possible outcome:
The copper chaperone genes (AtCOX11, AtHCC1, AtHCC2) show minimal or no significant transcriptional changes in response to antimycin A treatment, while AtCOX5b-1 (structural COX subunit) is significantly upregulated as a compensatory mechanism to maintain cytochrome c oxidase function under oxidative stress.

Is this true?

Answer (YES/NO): NO